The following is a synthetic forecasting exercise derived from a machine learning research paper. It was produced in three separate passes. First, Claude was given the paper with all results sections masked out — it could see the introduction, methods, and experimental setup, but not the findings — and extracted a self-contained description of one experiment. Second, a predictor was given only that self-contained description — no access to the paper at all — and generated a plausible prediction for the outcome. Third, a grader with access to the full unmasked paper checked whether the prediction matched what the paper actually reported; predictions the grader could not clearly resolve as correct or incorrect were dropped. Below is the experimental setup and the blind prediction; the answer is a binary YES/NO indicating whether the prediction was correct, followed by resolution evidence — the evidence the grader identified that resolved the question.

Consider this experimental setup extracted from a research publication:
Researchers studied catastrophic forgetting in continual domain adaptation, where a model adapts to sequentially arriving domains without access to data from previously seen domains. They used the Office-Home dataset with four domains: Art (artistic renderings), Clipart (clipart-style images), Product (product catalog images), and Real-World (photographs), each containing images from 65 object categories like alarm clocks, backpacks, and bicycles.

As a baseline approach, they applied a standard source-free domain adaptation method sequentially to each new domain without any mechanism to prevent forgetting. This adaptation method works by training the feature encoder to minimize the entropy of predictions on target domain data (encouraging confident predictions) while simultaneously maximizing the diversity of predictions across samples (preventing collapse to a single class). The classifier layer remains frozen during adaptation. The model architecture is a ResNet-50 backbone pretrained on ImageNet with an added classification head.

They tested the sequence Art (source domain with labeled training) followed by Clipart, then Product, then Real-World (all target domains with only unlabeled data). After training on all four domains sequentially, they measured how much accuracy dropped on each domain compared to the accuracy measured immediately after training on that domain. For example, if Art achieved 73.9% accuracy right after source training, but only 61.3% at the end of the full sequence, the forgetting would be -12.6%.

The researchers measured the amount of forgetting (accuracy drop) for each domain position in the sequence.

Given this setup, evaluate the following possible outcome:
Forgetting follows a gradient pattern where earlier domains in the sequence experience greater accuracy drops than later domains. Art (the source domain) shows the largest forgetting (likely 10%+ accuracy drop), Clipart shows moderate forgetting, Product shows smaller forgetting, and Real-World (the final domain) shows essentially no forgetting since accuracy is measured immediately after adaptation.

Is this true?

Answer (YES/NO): NO